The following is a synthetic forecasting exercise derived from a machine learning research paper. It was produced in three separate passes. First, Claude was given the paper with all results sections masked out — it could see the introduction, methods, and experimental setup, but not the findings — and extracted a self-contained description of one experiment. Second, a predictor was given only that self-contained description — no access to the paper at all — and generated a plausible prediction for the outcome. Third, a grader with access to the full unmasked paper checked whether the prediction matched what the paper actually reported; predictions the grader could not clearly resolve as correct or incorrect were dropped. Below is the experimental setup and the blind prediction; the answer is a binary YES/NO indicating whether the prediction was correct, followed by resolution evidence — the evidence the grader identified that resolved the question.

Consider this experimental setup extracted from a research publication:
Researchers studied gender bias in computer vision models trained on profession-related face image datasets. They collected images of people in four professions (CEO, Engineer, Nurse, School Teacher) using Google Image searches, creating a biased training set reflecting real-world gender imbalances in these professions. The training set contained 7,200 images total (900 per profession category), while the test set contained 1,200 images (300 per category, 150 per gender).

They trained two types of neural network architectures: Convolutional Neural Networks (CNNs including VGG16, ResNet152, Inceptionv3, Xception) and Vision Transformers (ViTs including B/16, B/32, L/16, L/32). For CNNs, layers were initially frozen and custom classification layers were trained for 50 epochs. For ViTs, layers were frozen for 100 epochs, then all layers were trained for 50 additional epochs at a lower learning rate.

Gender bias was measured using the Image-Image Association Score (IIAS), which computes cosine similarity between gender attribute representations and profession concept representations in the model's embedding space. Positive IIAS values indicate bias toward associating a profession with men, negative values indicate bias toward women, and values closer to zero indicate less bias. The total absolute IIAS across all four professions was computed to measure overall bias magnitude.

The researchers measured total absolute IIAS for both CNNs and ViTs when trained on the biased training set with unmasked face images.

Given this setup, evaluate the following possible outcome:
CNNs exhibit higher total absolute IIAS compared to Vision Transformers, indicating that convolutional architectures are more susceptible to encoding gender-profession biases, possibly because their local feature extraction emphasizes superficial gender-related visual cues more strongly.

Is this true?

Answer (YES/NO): NO